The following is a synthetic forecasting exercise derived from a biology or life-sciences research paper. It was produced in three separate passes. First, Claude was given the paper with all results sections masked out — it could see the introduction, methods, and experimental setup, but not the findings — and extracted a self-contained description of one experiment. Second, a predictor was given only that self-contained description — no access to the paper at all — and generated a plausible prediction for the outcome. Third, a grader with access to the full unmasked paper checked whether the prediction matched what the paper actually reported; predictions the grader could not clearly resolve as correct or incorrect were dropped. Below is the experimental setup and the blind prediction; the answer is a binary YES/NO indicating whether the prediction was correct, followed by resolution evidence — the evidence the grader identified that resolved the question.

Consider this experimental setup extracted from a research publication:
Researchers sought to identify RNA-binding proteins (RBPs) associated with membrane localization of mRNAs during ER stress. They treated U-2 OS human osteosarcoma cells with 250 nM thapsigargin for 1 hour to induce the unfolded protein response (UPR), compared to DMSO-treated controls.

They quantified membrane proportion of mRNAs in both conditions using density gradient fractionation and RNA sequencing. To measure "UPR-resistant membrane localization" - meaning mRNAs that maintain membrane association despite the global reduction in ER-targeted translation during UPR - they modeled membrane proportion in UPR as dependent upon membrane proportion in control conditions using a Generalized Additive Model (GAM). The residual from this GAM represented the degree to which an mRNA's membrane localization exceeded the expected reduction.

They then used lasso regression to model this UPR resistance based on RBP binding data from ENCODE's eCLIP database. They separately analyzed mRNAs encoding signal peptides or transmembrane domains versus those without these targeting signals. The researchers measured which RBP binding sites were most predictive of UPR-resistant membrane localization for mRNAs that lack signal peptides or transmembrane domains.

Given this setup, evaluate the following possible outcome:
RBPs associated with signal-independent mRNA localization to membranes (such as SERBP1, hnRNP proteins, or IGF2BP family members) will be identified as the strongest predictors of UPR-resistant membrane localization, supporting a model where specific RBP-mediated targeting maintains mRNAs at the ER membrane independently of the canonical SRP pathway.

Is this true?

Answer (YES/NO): NO